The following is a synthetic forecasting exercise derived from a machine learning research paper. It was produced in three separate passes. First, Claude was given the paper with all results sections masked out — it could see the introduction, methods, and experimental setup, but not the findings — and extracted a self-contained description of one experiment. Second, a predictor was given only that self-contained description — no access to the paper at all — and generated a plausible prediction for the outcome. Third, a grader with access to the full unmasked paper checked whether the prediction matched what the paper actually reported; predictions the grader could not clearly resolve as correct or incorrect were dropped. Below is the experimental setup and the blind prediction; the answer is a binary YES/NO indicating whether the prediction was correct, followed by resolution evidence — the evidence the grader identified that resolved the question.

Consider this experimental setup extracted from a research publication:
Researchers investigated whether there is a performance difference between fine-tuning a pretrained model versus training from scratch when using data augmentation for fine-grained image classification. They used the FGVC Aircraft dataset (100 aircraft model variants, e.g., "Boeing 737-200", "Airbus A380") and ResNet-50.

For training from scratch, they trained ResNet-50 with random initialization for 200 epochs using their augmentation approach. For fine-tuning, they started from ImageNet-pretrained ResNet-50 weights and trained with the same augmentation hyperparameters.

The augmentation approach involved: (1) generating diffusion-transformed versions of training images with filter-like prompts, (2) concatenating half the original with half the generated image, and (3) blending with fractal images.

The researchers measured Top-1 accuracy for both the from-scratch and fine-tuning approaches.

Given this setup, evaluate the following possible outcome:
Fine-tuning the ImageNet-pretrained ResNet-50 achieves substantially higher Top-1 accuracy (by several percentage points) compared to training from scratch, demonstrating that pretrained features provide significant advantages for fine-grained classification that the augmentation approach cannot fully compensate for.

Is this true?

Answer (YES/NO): NO